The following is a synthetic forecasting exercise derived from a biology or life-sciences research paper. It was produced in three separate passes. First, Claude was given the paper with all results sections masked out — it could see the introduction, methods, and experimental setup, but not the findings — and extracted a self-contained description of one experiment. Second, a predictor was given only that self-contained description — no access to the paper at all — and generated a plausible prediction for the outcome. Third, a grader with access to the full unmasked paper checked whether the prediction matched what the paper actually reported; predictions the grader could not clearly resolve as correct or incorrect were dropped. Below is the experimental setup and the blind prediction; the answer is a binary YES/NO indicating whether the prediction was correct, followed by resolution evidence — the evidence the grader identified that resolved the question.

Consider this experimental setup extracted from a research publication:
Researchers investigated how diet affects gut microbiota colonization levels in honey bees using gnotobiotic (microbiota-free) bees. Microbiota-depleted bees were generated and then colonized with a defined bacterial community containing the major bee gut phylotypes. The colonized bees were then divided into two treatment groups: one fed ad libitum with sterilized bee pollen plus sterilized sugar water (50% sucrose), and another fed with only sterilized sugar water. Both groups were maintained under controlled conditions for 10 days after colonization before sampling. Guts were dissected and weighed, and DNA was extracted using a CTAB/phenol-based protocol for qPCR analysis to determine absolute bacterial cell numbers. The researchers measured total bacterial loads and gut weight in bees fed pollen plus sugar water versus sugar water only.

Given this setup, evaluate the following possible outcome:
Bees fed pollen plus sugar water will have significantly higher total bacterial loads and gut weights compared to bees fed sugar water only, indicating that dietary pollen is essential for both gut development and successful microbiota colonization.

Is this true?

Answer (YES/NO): NO